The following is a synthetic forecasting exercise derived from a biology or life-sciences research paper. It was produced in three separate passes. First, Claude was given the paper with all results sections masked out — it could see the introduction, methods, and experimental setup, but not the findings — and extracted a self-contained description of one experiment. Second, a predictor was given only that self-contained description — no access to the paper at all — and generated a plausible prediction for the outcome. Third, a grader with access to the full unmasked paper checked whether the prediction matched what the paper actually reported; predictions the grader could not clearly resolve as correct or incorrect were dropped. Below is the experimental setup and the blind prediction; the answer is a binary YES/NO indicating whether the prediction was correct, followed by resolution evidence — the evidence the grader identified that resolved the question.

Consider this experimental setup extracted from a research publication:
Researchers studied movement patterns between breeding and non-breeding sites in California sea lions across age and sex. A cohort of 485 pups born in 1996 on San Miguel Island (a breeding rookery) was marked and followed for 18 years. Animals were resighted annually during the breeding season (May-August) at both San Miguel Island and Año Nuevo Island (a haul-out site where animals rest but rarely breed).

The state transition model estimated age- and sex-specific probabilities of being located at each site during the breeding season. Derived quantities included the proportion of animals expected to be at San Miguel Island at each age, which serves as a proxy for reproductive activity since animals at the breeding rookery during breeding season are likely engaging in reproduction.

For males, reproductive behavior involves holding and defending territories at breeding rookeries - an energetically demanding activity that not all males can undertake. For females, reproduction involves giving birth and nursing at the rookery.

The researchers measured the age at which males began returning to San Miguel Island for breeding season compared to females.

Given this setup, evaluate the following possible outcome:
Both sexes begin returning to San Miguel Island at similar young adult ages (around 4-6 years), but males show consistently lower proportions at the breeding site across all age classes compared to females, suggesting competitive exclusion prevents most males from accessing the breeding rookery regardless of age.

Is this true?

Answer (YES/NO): NO